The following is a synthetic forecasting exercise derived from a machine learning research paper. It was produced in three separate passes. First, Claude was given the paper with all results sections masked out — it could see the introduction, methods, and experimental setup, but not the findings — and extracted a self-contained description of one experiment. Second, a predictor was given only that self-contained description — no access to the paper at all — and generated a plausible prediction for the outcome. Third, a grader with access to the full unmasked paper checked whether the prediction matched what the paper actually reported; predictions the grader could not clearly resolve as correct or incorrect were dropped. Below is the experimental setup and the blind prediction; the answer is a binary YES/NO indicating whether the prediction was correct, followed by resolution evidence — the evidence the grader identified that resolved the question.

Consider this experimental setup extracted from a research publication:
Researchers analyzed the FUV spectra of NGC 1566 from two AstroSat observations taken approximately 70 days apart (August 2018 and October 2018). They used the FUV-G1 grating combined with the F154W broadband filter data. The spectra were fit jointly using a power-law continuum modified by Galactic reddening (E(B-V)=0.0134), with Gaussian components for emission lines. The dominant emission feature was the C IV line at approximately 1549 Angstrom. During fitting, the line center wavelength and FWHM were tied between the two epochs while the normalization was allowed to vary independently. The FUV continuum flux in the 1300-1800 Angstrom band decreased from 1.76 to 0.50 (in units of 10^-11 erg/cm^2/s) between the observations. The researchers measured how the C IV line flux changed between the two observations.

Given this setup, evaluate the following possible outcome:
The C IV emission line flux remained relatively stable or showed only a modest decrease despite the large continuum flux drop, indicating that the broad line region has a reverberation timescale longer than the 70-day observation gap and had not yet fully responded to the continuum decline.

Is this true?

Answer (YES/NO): NO